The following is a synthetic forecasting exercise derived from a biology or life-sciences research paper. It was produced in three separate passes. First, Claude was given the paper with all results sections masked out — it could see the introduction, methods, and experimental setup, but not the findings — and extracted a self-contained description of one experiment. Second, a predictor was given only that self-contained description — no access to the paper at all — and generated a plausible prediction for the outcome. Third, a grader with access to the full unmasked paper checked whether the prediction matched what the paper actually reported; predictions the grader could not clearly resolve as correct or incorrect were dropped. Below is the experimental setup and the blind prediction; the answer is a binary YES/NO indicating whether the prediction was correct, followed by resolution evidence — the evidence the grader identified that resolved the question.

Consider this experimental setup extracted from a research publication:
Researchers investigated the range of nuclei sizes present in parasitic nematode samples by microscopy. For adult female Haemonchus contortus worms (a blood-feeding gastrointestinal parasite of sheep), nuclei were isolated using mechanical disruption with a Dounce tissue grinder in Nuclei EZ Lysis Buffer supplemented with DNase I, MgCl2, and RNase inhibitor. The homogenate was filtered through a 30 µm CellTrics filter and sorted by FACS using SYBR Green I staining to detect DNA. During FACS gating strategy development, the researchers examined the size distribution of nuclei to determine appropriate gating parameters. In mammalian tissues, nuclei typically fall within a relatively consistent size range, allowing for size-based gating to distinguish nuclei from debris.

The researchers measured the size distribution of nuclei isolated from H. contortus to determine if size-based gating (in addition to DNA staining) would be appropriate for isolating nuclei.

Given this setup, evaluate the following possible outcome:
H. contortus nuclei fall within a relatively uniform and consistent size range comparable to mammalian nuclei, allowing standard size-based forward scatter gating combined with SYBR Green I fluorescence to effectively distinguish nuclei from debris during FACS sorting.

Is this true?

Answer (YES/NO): NO